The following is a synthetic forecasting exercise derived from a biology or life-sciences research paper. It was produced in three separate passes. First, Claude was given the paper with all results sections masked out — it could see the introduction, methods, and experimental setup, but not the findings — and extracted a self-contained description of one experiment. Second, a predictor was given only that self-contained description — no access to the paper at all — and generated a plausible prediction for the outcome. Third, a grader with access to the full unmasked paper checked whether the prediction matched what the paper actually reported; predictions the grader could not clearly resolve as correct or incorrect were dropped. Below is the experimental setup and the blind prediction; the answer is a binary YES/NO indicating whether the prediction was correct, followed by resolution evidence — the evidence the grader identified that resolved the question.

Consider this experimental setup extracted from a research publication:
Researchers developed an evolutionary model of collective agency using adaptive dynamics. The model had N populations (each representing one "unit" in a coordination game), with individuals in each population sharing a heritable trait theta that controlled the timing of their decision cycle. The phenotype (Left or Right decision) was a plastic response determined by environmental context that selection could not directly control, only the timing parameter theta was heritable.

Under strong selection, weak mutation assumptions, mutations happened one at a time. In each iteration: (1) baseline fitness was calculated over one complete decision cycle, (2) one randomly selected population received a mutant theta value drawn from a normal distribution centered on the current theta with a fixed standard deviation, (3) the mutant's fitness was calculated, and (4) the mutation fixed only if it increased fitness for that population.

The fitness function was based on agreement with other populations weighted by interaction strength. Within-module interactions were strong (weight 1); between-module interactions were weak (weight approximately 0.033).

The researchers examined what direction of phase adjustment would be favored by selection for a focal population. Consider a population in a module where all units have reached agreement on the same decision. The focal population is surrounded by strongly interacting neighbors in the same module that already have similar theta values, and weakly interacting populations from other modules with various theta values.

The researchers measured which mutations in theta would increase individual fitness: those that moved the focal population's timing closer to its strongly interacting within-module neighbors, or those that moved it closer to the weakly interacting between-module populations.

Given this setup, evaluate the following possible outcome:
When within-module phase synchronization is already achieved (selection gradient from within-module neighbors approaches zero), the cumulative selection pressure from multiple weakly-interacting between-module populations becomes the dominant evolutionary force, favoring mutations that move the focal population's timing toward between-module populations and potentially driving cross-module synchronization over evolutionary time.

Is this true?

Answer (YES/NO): NO